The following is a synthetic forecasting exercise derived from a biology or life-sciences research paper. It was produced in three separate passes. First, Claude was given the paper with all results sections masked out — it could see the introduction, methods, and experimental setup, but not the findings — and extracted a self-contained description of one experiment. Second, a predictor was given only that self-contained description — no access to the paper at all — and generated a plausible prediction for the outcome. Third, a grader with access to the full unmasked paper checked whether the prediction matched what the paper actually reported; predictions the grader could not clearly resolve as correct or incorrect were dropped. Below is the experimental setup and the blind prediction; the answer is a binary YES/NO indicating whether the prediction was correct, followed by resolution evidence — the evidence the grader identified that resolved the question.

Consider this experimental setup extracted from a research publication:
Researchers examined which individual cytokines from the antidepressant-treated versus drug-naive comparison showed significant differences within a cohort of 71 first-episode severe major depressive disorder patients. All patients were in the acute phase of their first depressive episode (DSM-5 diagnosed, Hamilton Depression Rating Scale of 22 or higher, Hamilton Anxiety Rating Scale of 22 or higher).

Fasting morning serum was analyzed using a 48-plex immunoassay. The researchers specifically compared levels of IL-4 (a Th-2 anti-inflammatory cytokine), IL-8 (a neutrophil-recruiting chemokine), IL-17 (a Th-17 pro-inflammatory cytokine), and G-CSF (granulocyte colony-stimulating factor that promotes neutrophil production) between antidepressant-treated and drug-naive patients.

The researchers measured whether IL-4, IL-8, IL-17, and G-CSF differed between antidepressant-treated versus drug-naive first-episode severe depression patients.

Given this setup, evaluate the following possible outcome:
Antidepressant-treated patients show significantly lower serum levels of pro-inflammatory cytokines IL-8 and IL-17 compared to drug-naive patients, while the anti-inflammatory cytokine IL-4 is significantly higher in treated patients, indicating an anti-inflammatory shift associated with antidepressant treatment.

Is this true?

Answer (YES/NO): NO